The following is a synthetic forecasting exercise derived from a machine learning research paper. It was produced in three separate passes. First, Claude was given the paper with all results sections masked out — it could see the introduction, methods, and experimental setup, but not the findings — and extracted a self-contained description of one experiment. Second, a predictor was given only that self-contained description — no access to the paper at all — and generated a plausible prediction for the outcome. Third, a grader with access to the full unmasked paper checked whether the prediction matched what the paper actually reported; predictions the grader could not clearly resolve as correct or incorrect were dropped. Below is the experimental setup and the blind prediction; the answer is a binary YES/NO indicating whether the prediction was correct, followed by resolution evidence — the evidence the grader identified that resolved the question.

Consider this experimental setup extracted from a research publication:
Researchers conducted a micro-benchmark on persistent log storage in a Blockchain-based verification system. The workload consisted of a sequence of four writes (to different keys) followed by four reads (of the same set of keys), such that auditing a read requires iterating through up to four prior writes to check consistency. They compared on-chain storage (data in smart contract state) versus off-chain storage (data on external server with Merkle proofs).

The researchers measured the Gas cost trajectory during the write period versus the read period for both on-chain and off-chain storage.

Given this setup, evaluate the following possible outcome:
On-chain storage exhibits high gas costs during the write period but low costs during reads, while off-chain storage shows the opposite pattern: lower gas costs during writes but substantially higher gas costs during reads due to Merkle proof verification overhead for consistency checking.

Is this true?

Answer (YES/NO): YES